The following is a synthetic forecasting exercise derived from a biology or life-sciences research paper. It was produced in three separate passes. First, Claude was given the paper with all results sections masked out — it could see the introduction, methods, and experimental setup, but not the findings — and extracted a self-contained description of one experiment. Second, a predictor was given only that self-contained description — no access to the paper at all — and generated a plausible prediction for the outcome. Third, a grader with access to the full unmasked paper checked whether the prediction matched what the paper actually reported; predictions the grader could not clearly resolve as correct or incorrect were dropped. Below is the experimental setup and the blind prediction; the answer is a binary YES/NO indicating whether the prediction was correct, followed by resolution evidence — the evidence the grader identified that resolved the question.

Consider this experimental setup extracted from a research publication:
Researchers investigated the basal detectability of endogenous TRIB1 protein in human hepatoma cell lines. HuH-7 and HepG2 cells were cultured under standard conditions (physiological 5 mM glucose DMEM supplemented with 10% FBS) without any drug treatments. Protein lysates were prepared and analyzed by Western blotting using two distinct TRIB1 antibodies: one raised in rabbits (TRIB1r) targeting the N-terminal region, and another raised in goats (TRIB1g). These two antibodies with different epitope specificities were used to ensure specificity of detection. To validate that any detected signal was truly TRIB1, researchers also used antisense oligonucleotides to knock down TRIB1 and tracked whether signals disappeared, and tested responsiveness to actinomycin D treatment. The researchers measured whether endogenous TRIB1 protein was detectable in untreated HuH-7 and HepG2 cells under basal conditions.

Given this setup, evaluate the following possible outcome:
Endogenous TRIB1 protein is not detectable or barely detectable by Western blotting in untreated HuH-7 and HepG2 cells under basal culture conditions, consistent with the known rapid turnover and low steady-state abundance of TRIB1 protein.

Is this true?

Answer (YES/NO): YES